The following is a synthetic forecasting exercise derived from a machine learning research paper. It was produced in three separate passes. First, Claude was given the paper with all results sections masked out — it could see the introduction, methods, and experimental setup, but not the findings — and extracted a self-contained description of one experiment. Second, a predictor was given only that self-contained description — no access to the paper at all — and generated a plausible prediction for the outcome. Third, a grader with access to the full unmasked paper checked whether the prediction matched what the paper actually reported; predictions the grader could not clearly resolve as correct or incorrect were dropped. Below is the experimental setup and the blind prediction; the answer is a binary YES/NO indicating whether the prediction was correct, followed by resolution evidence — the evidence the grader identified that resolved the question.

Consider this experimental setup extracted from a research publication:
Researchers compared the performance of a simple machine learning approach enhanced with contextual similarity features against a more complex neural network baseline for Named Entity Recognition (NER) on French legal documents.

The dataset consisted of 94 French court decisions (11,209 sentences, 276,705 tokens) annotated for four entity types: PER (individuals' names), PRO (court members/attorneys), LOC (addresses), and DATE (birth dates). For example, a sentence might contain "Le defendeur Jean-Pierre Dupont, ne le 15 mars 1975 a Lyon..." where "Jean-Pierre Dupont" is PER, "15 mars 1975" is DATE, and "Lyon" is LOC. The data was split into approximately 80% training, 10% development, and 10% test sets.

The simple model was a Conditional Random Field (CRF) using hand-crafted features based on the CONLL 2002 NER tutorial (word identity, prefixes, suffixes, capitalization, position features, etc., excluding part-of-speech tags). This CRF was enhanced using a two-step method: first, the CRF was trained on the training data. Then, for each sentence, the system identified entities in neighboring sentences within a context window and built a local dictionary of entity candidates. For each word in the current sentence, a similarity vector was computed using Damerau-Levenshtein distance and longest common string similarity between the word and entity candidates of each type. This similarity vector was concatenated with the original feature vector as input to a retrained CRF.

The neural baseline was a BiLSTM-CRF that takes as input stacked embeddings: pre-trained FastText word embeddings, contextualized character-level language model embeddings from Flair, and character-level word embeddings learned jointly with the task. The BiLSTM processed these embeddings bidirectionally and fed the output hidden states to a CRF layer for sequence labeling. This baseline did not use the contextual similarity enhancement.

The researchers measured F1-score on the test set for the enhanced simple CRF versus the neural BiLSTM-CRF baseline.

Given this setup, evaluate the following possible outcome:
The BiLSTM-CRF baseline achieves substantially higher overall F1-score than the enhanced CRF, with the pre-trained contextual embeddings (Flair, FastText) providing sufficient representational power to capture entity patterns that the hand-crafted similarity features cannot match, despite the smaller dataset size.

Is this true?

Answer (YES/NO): YES